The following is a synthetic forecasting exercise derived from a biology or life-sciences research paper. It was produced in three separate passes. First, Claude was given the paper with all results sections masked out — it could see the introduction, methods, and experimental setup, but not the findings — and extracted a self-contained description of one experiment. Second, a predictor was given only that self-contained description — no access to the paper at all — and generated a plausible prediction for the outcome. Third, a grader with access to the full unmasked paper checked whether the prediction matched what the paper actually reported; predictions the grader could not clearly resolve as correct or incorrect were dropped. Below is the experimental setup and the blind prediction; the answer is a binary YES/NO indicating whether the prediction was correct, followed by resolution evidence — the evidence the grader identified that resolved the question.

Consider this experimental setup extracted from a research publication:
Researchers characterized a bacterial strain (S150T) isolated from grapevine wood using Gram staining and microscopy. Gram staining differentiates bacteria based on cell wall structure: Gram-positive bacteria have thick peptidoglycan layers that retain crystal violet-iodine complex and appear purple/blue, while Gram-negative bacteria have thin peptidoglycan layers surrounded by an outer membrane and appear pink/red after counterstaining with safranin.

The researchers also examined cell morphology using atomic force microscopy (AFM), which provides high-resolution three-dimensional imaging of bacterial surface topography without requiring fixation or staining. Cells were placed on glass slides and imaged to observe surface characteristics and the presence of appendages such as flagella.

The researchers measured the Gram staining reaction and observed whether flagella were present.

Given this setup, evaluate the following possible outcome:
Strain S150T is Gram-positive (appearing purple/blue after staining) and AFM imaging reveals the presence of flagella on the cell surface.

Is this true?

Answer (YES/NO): YES